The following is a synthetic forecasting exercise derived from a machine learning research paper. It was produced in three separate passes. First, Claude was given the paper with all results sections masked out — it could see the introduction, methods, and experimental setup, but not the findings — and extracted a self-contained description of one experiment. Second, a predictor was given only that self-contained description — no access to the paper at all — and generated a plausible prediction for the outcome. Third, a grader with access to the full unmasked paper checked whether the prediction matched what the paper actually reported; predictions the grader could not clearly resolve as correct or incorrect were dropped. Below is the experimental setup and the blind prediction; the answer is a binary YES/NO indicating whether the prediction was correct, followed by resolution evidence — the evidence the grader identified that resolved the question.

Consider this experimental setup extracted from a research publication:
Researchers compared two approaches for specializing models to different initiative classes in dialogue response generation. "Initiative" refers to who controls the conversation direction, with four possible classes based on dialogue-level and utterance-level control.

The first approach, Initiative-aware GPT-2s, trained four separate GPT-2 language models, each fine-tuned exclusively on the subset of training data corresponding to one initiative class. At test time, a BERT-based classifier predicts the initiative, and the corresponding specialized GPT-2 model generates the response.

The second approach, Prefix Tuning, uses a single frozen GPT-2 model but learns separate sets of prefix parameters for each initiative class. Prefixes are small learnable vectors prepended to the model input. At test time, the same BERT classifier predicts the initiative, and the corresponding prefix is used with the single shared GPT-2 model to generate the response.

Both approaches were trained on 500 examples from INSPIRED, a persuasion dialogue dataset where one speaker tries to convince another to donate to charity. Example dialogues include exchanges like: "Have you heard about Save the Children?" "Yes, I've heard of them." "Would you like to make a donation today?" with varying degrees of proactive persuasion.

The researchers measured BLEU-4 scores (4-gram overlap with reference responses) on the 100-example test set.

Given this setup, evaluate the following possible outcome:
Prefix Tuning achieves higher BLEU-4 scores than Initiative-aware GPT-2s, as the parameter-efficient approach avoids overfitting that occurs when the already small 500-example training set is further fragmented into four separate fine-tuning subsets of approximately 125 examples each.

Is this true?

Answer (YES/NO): YES